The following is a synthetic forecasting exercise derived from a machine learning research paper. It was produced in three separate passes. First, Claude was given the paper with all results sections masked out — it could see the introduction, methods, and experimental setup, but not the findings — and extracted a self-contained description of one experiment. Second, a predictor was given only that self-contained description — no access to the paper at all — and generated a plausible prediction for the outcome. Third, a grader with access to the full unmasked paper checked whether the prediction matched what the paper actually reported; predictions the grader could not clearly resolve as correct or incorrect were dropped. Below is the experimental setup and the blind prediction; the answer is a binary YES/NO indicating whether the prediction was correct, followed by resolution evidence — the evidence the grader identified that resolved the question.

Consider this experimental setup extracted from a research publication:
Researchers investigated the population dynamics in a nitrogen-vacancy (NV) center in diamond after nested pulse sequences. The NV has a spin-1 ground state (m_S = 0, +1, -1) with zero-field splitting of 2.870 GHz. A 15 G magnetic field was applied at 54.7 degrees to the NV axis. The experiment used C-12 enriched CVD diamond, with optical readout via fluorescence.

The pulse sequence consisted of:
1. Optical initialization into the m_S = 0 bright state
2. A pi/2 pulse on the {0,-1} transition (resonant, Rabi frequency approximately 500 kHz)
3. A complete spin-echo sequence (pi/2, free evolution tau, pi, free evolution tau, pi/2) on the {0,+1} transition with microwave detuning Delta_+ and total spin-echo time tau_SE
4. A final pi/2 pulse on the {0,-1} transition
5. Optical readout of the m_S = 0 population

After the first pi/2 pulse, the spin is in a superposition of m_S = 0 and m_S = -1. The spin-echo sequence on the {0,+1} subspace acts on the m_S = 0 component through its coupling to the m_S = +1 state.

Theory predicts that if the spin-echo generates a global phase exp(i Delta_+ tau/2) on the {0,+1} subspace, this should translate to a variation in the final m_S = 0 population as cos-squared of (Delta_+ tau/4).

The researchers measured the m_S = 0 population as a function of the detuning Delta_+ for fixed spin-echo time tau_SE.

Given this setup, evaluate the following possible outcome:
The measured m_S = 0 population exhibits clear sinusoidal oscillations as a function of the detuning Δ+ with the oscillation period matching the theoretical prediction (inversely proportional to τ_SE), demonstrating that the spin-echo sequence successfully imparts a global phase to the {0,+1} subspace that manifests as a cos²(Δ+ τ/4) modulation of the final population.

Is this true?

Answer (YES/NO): YES